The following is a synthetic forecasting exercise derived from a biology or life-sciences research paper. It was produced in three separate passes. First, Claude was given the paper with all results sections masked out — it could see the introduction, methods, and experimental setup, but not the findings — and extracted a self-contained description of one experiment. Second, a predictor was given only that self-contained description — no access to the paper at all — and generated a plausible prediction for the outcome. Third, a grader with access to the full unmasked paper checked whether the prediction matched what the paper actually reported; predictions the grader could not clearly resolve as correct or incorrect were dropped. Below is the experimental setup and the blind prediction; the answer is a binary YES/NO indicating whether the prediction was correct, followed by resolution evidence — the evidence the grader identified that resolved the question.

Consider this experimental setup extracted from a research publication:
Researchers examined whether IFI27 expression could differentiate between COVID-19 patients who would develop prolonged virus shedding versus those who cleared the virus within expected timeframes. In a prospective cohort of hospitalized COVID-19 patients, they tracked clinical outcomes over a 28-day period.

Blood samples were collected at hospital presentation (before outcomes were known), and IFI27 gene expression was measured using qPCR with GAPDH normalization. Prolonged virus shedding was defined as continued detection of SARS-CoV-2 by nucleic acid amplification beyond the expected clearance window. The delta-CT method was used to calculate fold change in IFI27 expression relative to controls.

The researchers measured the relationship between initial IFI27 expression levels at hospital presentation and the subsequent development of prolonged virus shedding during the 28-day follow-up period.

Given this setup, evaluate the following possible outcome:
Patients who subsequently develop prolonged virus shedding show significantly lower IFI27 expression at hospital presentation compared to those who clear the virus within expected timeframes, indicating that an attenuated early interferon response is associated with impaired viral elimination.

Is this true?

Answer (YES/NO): NO